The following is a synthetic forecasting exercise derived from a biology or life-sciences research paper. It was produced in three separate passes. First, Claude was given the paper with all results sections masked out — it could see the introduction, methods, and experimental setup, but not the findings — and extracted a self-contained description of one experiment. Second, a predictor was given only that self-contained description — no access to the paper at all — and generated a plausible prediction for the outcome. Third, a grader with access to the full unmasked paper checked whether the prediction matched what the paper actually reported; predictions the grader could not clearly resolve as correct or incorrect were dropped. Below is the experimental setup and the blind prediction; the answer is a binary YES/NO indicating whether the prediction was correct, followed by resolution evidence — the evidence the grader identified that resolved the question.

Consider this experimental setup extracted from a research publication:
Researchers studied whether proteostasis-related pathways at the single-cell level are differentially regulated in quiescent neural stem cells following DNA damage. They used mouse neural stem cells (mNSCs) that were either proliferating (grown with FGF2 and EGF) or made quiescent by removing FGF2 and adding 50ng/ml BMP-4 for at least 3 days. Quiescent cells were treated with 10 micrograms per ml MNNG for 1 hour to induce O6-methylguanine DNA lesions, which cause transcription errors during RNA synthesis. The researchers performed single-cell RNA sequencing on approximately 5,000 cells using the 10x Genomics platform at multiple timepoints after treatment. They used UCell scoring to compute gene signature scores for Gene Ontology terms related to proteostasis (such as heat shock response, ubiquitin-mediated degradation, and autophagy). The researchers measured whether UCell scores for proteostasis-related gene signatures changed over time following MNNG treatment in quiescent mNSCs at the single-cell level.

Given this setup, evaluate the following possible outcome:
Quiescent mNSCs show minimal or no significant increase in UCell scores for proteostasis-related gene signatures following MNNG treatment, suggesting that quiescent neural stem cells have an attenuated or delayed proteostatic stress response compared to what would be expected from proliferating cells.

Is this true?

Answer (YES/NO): NO